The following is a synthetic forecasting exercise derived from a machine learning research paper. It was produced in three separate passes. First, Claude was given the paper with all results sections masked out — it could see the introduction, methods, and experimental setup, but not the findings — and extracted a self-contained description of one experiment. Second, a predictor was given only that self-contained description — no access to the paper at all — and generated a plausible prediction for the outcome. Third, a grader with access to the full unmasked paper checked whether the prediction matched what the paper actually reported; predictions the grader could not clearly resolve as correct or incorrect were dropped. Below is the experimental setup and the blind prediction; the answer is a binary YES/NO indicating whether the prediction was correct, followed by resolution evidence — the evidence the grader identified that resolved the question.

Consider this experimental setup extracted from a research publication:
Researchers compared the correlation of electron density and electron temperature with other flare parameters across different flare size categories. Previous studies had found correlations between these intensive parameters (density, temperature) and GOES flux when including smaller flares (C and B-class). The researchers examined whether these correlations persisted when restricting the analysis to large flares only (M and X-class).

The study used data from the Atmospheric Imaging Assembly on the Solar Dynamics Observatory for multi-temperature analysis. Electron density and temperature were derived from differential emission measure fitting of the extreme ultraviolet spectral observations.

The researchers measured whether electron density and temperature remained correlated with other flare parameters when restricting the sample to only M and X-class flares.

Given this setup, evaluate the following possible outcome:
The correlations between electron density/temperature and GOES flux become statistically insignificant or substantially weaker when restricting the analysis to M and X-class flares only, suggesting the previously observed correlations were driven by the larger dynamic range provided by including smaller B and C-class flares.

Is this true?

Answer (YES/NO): YES